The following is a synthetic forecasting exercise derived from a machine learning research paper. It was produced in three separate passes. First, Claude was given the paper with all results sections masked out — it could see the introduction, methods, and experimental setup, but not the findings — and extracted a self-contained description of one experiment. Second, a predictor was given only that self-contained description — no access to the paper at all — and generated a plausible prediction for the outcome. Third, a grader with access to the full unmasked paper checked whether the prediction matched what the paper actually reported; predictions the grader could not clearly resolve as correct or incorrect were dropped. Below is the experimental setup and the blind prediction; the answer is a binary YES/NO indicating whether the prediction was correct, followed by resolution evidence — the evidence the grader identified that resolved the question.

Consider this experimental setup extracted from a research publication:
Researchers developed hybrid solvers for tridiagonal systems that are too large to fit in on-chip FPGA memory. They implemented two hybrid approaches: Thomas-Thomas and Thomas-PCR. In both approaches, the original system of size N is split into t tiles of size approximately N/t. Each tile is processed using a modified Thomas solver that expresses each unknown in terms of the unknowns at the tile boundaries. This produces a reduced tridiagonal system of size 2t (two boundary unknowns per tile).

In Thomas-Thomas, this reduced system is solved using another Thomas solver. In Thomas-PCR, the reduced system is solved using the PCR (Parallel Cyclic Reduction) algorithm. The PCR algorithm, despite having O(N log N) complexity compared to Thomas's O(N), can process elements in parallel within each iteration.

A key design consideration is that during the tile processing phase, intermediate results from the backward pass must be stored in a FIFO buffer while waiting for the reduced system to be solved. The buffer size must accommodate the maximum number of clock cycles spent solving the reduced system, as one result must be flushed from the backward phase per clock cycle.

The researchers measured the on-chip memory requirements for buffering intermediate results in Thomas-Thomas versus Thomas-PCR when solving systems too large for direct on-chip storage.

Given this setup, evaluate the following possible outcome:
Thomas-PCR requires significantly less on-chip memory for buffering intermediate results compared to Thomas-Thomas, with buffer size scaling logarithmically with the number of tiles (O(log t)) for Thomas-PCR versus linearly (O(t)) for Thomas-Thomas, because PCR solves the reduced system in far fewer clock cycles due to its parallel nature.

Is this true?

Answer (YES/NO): NO